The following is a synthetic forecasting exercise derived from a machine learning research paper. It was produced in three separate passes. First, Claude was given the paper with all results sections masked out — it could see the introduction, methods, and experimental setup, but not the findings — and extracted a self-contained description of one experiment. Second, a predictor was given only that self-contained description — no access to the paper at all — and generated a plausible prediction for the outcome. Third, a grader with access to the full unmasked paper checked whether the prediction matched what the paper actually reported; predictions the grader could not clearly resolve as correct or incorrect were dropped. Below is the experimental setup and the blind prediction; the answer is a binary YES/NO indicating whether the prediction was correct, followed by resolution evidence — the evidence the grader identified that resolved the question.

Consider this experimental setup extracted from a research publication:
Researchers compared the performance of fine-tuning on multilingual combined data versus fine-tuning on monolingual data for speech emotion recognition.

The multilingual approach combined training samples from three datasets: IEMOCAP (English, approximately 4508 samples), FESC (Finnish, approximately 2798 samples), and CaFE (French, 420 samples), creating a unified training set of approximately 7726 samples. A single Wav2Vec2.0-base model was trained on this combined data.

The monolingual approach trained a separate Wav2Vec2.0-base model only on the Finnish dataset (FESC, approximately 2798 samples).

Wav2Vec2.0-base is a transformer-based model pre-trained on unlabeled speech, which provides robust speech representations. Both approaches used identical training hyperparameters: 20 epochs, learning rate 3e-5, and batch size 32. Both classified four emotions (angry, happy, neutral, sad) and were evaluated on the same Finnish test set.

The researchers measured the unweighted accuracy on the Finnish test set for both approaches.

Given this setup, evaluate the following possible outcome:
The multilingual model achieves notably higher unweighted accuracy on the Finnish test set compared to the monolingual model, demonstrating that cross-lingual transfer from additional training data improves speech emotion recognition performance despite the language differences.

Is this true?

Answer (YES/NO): YES